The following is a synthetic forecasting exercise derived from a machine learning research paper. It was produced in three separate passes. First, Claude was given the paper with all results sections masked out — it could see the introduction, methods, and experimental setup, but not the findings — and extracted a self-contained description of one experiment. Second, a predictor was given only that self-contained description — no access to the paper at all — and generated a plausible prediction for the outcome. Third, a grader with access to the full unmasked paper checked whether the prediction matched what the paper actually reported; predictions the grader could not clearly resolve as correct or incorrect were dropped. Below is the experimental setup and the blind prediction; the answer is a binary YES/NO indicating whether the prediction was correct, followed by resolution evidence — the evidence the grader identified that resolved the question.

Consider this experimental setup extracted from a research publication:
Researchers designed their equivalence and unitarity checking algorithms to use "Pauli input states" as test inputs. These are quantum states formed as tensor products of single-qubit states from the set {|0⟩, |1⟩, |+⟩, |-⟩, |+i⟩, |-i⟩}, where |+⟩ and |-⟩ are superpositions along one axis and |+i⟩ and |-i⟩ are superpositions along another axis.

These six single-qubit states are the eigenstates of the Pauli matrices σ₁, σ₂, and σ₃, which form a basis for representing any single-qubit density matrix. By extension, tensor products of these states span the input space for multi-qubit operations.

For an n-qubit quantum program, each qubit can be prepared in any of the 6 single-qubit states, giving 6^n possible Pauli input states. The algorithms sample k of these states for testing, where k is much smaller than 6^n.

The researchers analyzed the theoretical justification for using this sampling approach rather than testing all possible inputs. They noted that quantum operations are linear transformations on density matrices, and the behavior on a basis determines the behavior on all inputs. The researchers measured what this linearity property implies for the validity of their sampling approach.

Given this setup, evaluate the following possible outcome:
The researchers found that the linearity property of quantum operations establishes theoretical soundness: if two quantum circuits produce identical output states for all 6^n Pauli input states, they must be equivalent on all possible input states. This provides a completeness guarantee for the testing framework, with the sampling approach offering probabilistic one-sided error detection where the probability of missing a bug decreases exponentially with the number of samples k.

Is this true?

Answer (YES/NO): NO